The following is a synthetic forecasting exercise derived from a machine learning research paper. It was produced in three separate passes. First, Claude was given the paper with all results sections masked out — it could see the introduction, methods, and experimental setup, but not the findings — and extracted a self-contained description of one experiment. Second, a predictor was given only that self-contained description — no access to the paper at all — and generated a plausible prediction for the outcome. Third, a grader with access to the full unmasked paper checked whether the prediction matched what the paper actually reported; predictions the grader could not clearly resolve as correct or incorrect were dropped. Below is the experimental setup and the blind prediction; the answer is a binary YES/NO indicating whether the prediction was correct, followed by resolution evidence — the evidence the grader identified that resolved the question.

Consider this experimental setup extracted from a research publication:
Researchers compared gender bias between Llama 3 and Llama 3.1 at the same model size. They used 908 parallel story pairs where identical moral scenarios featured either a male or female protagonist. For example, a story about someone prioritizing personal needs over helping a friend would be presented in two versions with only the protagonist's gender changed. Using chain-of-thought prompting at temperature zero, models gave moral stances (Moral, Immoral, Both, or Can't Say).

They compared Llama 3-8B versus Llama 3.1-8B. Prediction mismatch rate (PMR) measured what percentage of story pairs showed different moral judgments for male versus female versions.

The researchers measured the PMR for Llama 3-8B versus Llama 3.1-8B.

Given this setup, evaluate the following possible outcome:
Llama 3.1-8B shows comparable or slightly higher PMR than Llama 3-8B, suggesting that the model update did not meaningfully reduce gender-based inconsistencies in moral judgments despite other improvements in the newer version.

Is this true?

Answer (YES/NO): NO